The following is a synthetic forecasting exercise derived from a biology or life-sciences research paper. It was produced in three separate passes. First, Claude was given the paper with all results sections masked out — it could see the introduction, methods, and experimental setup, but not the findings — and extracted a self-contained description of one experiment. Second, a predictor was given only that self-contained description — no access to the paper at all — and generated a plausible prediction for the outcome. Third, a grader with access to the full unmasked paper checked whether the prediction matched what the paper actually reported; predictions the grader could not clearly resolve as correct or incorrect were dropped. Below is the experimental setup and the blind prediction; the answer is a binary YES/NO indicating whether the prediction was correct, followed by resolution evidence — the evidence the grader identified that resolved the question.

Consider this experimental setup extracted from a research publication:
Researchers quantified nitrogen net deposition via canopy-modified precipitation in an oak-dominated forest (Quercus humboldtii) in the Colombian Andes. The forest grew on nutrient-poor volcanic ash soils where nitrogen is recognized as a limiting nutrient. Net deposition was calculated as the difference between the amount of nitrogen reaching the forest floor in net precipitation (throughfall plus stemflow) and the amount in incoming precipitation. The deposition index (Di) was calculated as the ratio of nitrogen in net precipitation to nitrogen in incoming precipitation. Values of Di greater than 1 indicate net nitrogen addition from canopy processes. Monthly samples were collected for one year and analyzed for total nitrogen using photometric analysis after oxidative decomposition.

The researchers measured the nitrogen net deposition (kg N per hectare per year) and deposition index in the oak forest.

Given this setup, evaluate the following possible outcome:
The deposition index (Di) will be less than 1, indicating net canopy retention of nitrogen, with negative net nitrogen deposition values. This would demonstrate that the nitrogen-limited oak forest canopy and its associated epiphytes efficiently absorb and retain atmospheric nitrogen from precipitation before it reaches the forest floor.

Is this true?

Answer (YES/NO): NO